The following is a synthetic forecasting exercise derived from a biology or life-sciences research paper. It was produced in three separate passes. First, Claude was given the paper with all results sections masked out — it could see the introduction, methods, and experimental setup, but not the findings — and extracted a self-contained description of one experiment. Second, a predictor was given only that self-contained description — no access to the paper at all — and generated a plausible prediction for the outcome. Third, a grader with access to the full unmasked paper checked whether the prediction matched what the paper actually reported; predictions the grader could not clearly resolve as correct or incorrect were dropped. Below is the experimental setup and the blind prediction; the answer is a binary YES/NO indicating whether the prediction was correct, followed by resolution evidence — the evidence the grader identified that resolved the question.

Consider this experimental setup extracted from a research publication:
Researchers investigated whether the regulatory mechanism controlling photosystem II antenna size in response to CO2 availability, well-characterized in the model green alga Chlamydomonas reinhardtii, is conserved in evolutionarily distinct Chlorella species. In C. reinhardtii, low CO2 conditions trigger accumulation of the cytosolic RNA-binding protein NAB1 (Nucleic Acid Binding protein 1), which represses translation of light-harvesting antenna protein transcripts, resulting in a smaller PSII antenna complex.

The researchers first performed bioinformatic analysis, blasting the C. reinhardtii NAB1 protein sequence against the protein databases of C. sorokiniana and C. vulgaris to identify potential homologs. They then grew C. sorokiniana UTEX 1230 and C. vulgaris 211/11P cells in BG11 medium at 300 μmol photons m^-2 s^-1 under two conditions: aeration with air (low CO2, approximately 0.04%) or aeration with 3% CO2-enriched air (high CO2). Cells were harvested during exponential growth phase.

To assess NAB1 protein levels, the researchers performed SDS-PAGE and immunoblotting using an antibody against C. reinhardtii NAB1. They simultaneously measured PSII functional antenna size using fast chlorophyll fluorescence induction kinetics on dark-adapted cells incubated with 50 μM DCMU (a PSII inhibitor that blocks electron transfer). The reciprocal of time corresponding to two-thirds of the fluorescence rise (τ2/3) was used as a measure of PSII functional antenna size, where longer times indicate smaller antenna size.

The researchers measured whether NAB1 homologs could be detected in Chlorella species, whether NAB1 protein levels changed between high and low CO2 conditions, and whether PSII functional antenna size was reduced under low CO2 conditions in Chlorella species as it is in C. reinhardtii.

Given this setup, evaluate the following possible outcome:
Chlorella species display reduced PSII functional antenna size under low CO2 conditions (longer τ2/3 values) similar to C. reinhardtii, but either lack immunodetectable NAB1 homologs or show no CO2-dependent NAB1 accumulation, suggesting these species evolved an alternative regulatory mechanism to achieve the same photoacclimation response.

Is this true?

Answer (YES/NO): NO